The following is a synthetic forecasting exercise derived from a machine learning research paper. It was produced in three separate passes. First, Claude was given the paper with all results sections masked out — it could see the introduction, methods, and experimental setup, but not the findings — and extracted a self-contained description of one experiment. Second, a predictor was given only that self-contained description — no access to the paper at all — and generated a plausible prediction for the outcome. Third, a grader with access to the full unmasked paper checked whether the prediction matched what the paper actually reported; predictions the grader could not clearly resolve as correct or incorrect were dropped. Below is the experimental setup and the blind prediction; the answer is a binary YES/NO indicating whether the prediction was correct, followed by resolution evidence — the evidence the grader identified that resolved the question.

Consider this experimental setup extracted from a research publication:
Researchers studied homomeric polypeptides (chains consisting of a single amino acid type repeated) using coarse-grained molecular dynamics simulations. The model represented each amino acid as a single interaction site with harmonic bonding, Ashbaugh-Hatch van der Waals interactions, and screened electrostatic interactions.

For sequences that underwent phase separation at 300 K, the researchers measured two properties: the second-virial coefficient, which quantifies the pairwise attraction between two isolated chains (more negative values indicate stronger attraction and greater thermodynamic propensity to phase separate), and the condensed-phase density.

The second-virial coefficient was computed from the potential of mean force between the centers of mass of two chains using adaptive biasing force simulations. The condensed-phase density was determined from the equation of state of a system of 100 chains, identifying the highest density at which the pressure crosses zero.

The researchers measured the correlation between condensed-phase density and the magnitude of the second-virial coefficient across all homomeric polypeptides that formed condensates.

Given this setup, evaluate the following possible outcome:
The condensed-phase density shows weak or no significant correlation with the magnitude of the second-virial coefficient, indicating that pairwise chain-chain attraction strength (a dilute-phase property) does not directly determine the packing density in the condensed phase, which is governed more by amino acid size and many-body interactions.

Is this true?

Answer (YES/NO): NO